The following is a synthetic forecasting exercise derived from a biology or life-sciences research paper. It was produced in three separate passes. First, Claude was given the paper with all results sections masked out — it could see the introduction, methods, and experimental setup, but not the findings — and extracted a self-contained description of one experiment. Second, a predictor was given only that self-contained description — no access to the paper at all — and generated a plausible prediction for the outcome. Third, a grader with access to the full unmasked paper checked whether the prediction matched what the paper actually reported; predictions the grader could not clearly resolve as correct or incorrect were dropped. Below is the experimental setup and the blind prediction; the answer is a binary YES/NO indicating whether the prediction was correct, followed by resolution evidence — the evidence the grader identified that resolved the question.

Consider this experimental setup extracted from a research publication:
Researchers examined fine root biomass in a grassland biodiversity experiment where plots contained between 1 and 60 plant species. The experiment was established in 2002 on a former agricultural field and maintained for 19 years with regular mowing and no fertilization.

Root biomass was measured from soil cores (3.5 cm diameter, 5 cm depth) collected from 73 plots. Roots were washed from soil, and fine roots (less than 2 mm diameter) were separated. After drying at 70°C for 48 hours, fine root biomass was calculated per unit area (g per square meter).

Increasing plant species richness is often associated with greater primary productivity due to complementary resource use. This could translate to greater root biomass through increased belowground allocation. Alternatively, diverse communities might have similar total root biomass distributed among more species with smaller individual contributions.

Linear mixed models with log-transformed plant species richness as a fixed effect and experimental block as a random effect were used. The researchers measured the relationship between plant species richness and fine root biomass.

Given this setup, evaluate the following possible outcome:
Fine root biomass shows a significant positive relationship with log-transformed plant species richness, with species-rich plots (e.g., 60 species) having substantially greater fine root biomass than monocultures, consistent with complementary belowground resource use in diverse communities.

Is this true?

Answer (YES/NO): YES